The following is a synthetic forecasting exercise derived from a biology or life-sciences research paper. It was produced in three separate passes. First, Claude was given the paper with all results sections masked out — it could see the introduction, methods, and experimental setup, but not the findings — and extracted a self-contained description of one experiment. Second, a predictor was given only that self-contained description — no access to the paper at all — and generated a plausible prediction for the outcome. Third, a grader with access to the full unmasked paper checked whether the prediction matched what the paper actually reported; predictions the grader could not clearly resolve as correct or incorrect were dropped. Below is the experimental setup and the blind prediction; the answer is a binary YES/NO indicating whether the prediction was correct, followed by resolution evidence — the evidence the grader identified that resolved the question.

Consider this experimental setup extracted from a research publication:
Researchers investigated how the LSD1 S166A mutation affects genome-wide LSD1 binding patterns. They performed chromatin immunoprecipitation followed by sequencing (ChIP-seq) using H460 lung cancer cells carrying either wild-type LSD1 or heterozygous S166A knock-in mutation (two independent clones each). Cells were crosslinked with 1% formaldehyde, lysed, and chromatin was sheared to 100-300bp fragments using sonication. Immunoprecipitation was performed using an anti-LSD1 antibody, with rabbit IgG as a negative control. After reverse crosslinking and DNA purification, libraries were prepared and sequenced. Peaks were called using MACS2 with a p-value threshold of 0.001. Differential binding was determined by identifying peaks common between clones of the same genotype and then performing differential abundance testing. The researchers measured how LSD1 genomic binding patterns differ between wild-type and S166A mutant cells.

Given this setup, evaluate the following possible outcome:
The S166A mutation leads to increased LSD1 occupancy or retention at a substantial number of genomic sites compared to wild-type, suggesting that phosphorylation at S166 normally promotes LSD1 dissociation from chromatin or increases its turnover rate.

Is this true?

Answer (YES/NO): YES